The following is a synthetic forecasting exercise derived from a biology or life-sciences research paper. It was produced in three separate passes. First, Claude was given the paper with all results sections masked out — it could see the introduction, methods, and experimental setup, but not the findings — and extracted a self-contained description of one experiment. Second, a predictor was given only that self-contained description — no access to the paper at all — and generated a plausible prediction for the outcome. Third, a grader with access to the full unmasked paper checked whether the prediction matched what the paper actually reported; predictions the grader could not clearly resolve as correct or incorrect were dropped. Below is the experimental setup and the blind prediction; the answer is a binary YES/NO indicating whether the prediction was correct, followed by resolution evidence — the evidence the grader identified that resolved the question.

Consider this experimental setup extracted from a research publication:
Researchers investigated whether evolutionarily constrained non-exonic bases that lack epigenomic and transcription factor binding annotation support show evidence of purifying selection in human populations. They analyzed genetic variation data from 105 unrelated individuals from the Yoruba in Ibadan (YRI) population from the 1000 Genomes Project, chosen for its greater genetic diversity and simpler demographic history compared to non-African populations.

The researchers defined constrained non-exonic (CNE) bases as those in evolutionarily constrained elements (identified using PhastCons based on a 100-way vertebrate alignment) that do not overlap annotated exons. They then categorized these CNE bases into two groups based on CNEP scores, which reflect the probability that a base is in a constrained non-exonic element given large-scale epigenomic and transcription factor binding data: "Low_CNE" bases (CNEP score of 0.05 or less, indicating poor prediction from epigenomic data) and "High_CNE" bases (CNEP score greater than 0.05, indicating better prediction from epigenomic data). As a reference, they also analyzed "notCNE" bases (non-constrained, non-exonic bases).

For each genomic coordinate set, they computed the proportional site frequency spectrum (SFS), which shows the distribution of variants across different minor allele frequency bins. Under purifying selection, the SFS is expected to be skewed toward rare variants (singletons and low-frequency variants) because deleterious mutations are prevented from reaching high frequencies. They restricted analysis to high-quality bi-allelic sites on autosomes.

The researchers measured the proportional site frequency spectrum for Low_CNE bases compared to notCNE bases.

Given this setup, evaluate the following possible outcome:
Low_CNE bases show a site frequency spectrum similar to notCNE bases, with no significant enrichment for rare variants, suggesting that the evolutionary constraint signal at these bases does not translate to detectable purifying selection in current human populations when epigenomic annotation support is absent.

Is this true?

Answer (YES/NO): NO